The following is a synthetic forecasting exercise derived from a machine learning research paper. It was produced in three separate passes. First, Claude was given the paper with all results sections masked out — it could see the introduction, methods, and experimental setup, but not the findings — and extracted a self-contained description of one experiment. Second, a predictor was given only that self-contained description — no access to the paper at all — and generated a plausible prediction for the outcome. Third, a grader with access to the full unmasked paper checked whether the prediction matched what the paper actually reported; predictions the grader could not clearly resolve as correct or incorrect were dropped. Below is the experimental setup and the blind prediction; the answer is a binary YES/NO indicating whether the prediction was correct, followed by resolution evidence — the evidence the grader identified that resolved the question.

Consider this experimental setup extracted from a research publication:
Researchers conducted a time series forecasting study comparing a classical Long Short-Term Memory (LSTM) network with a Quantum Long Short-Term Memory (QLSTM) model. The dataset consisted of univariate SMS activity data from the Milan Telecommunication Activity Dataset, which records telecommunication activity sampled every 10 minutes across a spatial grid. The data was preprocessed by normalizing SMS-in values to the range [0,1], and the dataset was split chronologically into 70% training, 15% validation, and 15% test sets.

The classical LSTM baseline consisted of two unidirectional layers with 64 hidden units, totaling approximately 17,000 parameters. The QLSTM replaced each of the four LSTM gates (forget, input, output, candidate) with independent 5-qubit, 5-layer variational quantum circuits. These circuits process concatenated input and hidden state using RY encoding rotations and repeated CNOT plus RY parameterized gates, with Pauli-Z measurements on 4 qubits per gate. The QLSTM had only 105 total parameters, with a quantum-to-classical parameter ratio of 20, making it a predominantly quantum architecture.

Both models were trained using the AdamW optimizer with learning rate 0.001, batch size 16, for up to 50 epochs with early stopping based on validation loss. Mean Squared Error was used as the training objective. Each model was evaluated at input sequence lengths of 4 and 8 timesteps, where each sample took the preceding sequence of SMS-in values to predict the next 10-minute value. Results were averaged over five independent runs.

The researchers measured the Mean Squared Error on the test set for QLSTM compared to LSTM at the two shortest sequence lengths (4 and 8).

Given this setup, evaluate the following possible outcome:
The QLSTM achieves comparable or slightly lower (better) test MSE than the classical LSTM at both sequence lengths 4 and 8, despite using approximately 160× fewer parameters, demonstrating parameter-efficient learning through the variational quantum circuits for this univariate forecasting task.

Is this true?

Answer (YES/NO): YES